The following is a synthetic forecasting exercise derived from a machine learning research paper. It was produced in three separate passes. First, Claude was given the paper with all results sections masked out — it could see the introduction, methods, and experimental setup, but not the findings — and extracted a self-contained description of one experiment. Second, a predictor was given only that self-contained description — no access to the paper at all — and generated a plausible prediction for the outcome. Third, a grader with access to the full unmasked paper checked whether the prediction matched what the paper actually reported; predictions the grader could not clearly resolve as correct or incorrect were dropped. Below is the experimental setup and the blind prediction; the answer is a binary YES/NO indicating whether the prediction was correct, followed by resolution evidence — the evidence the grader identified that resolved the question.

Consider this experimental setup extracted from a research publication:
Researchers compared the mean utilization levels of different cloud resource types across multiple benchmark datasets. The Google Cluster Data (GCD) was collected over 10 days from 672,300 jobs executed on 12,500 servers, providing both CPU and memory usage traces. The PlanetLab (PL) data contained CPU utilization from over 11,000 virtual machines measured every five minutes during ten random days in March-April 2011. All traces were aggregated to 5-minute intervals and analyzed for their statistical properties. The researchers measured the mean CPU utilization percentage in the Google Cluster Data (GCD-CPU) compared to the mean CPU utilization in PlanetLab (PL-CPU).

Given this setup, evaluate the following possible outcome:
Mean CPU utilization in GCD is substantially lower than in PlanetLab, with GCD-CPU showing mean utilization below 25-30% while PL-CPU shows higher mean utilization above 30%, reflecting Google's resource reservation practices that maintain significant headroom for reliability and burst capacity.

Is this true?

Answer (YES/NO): NO